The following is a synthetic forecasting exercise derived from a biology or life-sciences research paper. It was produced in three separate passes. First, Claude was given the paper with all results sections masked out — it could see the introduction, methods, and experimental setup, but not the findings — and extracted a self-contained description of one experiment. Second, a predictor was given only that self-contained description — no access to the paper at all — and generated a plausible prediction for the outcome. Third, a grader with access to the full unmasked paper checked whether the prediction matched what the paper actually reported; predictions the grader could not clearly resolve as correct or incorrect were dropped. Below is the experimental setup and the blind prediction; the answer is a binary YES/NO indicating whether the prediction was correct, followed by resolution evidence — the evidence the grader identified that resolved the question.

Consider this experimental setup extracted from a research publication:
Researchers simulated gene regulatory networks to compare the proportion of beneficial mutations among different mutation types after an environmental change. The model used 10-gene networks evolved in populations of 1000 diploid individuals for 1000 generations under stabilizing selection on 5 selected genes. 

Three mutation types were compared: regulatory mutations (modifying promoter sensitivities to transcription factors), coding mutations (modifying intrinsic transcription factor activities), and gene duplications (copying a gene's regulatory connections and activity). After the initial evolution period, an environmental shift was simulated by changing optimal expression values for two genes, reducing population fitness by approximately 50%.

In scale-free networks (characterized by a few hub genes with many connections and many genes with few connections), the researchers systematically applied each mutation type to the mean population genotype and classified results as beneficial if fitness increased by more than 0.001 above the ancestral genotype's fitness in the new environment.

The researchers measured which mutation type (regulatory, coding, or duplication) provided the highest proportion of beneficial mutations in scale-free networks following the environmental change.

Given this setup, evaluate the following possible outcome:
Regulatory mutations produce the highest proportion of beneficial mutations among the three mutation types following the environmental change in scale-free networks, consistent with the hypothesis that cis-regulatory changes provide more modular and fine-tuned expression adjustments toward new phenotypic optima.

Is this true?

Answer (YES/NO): NO